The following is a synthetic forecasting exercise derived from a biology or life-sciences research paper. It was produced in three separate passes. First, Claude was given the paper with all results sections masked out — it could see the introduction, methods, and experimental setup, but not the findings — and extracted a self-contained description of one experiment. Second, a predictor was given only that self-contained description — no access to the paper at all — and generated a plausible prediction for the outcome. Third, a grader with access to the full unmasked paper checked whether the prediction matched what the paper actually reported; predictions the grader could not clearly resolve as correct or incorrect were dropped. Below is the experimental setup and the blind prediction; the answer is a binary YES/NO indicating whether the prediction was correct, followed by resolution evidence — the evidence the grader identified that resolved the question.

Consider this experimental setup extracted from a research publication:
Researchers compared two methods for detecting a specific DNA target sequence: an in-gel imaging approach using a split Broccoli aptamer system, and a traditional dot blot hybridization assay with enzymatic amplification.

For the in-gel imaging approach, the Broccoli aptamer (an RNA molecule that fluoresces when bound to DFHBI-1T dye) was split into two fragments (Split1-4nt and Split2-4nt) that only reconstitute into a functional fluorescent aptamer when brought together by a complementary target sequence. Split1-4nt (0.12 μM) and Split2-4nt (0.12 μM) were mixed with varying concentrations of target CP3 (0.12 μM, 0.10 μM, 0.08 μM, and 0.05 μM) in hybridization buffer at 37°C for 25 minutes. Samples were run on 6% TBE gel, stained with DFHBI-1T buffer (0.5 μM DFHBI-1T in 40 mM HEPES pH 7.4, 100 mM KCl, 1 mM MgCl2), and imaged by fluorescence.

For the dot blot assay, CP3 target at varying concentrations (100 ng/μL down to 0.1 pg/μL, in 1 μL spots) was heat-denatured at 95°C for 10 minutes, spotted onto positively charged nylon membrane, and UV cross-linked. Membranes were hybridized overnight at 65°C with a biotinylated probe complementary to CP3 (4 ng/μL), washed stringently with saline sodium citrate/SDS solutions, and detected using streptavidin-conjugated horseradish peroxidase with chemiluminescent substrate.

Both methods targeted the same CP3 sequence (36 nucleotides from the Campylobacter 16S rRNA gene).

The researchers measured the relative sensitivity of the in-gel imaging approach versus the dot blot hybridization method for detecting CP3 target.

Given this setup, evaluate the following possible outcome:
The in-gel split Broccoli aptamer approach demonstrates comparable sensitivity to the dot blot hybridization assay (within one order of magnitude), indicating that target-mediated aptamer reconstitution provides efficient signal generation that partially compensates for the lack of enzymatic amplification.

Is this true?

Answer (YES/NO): YES